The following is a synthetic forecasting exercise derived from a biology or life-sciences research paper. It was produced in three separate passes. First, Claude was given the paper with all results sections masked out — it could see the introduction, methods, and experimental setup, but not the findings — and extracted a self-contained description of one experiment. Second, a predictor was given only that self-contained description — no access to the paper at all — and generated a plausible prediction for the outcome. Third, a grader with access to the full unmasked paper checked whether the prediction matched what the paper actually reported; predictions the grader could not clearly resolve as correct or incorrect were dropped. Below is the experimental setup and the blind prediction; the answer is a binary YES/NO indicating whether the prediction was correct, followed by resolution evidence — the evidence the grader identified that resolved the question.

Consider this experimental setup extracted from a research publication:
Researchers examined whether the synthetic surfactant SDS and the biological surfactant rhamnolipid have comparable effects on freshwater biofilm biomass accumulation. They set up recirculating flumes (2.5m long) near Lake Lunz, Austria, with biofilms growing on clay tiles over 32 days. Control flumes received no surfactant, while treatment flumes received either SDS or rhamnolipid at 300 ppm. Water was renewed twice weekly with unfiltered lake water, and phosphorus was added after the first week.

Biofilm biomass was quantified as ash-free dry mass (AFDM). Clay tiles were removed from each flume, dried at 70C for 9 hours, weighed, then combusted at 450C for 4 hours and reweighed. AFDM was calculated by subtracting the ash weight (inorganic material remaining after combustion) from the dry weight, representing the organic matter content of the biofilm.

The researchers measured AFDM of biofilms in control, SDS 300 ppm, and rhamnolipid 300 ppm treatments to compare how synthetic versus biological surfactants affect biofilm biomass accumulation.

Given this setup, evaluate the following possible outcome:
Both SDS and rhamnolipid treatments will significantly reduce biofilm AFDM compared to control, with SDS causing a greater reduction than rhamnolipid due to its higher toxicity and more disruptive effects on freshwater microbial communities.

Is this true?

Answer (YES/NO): NO